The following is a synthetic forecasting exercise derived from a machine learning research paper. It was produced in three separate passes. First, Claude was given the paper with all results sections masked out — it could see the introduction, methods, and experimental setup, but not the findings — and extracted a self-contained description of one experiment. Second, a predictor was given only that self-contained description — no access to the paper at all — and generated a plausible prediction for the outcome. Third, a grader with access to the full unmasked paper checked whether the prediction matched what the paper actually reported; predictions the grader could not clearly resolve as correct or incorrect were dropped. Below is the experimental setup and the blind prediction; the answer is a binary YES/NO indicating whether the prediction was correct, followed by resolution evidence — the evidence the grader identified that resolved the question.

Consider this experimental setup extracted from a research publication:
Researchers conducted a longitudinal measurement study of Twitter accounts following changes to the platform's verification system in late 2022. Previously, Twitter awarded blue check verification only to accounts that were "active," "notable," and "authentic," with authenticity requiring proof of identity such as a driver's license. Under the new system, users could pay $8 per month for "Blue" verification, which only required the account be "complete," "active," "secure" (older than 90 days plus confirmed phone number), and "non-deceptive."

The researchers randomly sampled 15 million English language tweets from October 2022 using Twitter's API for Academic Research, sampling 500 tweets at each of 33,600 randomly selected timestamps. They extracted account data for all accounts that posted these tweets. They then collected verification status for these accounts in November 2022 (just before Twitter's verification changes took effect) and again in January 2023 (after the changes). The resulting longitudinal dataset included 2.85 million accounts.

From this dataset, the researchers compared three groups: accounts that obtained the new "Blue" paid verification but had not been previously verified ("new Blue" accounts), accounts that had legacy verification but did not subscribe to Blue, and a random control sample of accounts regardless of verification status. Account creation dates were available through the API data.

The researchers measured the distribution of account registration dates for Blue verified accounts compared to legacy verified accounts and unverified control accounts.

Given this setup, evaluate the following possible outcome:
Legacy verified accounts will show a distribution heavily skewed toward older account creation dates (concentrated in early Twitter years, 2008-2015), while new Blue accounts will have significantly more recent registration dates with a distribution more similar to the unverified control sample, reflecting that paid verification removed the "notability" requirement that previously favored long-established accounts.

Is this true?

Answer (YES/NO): YES